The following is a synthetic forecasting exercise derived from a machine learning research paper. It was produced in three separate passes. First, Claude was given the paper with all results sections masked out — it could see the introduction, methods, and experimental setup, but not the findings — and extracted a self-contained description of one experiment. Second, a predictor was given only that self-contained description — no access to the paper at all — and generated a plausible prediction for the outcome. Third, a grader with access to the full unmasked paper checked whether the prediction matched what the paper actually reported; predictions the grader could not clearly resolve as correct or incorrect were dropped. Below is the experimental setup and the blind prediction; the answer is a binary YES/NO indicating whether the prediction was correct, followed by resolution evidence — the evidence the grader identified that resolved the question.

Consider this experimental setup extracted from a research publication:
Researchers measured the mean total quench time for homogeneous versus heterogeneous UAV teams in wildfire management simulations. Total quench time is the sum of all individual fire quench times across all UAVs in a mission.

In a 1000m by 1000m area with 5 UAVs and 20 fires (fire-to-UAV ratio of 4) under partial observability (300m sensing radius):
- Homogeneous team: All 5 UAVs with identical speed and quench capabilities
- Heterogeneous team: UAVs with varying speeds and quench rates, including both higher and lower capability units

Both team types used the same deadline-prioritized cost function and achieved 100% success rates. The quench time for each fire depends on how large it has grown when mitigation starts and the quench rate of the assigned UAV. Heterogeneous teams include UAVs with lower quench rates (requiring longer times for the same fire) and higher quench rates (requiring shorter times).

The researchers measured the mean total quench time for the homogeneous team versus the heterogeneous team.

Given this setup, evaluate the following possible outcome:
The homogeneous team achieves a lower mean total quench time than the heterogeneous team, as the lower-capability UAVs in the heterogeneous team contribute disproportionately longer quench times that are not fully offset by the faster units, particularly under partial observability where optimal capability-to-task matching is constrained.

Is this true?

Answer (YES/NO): YES